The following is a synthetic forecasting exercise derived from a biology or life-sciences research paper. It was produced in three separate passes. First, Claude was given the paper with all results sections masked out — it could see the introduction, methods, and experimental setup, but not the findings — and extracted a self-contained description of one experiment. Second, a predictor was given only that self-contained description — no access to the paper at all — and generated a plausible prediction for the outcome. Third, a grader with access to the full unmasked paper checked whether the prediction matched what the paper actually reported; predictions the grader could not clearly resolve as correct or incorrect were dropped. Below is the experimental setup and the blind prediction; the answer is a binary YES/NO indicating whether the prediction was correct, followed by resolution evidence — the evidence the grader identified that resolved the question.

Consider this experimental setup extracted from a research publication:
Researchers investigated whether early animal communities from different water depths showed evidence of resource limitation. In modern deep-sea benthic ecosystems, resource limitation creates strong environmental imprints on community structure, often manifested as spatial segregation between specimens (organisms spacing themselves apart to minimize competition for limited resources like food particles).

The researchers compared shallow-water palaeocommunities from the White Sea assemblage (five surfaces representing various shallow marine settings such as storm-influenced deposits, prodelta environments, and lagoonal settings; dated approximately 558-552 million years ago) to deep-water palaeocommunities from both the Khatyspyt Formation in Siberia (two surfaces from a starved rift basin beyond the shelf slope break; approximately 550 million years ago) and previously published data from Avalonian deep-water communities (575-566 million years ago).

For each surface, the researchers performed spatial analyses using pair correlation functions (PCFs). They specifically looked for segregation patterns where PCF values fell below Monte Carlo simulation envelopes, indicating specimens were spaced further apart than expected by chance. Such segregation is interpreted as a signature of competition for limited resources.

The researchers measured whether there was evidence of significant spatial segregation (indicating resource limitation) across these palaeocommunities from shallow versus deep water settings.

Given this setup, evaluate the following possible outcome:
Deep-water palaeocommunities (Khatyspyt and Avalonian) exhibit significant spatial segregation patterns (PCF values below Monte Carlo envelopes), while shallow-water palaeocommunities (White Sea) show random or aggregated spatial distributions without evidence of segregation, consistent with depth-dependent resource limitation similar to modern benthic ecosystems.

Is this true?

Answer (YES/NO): NO